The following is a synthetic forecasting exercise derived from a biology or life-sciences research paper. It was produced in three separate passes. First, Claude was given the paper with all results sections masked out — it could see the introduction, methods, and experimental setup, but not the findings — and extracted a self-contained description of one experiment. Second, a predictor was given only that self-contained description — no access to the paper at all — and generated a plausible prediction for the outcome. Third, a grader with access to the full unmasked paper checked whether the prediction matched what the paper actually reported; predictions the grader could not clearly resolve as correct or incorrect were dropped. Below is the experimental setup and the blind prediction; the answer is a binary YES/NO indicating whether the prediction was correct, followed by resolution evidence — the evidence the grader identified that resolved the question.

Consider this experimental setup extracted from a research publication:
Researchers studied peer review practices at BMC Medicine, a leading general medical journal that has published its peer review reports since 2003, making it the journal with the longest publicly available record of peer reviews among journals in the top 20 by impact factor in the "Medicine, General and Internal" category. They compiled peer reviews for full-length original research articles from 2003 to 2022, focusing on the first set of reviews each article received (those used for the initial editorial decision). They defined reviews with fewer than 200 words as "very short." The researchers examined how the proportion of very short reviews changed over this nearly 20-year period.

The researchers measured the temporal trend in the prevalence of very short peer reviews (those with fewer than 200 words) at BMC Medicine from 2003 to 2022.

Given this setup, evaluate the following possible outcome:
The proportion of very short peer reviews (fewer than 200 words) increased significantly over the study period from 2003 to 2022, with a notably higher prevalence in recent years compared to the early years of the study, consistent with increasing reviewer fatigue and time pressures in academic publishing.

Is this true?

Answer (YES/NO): NO